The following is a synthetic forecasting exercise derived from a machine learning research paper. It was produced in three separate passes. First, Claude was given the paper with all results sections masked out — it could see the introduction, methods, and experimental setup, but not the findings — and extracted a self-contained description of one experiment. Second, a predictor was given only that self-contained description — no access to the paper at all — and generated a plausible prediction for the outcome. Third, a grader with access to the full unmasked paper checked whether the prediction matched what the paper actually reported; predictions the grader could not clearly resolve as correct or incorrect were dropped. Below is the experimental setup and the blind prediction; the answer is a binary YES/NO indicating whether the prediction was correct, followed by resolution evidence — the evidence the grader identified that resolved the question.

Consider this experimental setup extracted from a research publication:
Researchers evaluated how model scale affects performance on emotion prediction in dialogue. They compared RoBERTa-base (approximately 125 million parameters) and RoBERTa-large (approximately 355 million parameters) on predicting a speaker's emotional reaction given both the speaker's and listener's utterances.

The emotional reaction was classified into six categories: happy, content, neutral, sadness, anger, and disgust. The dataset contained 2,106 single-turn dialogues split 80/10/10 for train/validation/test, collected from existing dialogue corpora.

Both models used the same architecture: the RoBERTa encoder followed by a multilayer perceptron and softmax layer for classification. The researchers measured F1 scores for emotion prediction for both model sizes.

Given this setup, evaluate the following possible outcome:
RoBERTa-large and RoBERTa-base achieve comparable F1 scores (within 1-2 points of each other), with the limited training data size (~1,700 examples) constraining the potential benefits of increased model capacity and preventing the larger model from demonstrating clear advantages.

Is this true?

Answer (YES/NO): YES